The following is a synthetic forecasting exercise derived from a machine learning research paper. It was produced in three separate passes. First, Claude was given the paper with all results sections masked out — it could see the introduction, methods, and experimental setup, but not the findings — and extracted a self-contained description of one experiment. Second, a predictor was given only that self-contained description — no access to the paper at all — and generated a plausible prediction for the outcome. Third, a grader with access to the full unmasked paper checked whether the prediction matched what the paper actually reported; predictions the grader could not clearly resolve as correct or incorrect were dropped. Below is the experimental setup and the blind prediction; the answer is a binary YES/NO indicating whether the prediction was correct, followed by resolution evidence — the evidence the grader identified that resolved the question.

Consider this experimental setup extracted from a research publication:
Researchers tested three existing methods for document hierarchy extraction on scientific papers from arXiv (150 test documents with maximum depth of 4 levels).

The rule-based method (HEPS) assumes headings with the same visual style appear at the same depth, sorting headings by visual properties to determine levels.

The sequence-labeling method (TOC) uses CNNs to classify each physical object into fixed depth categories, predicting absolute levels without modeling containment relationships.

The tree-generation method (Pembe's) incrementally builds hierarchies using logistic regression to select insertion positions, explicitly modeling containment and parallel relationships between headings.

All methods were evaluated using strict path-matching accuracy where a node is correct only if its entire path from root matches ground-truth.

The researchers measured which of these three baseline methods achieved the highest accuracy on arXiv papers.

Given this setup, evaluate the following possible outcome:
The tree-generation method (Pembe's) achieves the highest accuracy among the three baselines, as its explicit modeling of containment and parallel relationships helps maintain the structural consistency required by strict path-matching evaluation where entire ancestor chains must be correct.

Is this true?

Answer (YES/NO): YES